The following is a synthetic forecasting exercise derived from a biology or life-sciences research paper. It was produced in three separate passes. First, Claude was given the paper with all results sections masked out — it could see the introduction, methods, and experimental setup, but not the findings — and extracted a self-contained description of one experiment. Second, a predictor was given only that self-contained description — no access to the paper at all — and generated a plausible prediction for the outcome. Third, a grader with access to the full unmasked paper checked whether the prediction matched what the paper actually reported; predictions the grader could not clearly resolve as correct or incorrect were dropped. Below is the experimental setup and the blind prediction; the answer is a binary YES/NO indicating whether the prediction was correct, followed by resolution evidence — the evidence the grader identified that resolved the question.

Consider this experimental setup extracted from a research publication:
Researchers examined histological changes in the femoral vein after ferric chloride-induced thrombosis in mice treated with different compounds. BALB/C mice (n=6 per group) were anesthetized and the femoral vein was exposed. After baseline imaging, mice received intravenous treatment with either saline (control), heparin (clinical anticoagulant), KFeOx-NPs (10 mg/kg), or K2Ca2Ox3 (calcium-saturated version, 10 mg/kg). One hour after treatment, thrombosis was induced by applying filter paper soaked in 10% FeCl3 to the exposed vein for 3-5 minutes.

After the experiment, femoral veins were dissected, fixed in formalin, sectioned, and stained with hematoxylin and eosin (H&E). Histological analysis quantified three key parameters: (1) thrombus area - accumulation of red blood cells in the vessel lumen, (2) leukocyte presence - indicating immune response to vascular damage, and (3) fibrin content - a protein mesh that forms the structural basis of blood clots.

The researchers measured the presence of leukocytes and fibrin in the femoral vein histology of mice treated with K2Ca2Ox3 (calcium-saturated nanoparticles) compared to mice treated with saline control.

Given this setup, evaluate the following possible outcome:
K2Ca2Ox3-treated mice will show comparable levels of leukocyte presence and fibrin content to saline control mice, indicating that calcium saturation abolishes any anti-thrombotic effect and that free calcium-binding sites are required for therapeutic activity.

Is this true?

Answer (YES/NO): YES